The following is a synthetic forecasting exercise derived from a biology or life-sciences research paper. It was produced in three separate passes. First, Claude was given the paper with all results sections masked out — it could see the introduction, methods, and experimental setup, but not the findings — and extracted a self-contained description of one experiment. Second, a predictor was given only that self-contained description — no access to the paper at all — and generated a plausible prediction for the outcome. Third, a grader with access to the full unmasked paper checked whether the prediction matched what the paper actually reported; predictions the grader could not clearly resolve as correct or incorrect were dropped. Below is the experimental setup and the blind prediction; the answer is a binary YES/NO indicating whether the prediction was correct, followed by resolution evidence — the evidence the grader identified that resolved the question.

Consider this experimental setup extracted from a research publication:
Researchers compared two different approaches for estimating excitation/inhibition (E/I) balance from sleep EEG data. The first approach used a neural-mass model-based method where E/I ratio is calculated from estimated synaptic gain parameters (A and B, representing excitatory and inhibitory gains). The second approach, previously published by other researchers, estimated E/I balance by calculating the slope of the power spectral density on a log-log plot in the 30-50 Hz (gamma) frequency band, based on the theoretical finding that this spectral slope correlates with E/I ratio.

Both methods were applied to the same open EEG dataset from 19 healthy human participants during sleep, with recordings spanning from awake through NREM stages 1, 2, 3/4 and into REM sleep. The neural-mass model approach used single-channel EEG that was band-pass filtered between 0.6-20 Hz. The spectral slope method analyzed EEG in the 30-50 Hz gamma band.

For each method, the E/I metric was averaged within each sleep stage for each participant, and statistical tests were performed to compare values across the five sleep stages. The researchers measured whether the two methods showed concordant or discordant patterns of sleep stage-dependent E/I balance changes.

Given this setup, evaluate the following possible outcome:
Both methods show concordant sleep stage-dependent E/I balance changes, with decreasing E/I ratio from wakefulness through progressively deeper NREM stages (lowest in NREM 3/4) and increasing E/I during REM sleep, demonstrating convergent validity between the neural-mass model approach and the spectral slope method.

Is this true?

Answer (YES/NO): NO